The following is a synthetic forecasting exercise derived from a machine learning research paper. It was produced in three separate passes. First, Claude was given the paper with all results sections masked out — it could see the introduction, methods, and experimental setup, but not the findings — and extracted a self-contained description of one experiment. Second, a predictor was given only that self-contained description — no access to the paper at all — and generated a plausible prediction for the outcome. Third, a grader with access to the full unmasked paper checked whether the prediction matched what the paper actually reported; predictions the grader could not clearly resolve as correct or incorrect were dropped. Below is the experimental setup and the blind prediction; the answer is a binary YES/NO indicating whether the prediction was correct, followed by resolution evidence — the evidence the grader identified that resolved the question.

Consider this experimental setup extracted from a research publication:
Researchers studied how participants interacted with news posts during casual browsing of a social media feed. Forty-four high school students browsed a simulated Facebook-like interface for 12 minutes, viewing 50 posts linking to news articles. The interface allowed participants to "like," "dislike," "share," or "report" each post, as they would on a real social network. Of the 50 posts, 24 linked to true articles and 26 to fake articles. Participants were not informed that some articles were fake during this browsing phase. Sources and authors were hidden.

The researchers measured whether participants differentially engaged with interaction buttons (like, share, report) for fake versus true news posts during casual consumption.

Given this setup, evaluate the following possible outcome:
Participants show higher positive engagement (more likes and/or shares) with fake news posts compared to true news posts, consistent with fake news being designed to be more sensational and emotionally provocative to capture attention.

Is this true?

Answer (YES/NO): NO